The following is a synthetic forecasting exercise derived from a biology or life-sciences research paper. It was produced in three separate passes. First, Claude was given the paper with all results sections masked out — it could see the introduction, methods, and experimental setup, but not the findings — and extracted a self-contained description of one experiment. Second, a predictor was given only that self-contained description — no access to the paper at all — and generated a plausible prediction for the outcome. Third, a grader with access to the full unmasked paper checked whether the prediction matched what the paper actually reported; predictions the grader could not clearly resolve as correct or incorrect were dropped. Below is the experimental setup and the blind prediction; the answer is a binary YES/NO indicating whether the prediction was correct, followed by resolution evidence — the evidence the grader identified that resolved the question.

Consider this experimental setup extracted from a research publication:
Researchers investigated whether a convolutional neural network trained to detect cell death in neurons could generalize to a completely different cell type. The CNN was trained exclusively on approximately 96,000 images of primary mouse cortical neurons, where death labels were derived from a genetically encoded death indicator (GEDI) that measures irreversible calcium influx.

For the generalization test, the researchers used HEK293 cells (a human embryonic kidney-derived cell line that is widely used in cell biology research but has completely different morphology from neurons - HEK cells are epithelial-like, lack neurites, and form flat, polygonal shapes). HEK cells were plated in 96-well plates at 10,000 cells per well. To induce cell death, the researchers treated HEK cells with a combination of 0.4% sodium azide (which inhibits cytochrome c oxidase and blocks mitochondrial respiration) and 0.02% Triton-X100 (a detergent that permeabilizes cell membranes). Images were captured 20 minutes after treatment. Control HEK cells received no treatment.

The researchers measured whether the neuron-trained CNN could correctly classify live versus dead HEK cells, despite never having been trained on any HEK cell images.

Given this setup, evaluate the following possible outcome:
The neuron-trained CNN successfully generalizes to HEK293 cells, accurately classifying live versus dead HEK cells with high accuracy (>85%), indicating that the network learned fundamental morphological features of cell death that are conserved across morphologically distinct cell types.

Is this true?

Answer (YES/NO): NO